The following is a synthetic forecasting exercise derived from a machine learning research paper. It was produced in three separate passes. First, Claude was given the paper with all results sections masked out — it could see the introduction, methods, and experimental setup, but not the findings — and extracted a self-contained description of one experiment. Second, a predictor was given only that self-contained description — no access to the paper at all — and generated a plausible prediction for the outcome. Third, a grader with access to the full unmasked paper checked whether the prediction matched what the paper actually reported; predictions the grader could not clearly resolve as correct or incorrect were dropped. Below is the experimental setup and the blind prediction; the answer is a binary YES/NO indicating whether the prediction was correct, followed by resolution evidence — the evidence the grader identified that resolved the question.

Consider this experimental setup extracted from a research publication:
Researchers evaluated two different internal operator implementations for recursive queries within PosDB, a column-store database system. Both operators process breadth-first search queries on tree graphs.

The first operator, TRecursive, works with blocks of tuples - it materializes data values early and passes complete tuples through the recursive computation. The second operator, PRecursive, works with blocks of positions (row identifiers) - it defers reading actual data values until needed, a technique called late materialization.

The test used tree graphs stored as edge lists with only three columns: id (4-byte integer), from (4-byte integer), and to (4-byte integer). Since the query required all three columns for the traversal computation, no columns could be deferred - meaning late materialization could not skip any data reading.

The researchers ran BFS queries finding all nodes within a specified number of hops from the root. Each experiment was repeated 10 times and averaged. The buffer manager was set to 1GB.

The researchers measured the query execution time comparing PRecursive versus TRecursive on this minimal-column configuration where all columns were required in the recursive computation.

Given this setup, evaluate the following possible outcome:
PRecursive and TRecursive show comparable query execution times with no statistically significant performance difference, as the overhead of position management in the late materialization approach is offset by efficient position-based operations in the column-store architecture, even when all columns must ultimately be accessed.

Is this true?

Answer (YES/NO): NO